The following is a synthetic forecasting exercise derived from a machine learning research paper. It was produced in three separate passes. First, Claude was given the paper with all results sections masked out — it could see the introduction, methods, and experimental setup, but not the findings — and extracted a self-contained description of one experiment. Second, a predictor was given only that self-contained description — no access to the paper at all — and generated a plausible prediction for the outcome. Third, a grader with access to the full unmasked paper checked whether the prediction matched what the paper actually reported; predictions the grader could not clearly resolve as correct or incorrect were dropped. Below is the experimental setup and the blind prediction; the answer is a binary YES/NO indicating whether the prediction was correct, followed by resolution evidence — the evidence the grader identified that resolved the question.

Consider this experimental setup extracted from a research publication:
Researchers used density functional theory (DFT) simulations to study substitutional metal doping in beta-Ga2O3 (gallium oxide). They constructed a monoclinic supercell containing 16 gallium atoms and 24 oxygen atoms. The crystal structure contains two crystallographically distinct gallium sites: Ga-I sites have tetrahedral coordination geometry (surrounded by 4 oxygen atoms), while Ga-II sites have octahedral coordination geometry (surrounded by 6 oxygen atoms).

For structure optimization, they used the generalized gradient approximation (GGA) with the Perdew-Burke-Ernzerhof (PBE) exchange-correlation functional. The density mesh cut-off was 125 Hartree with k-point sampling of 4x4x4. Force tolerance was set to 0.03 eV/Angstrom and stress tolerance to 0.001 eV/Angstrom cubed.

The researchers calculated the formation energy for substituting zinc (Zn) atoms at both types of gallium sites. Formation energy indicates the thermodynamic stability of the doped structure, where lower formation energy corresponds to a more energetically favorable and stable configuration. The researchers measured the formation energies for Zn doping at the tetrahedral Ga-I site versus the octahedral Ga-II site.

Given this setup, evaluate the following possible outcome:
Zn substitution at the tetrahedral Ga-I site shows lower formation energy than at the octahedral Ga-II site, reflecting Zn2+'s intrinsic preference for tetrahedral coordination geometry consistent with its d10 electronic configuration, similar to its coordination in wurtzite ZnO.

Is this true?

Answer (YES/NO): YES